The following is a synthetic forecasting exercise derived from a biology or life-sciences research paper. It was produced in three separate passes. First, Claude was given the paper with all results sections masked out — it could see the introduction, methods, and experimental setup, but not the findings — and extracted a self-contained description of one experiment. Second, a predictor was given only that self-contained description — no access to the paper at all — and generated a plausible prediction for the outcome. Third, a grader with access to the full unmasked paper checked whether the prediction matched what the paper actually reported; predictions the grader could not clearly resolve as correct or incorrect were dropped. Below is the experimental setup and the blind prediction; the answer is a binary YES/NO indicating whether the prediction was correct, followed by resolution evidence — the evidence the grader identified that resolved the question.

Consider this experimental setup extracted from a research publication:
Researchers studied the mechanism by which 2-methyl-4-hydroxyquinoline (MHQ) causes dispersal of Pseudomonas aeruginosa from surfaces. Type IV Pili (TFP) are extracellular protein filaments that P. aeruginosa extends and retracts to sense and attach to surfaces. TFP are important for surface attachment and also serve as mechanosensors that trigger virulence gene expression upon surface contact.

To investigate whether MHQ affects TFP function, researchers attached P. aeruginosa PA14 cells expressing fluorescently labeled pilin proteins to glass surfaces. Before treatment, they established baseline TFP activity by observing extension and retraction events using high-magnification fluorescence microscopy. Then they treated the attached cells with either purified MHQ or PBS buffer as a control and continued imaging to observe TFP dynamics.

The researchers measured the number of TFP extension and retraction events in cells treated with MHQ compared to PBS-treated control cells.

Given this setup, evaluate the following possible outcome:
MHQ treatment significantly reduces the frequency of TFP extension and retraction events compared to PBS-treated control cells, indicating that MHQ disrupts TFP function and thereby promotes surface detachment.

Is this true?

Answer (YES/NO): YES